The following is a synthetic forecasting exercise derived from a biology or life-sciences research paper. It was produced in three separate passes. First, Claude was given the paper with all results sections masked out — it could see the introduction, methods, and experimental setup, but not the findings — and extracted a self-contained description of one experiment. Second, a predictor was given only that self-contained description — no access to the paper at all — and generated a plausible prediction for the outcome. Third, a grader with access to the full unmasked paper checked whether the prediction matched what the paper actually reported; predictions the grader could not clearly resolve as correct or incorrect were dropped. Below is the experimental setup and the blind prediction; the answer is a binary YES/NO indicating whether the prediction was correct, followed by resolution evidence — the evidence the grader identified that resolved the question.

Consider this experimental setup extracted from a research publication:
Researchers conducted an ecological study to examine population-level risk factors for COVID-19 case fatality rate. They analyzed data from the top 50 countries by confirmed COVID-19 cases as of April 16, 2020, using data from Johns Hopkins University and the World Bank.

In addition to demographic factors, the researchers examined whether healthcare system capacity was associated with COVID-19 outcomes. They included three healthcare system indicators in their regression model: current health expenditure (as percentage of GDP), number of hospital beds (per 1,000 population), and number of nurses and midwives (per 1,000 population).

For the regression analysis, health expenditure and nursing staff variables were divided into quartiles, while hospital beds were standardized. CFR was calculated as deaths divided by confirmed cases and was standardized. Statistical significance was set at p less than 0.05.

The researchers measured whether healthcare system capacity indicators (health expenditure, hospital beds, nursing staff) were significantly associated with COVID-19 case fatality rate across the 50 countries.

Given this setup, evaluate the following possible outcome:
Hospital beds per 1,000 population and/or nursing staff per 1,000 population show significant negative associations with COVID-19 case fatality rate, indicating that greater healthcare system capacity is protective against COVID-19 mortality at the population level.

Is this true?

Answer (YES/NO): NO